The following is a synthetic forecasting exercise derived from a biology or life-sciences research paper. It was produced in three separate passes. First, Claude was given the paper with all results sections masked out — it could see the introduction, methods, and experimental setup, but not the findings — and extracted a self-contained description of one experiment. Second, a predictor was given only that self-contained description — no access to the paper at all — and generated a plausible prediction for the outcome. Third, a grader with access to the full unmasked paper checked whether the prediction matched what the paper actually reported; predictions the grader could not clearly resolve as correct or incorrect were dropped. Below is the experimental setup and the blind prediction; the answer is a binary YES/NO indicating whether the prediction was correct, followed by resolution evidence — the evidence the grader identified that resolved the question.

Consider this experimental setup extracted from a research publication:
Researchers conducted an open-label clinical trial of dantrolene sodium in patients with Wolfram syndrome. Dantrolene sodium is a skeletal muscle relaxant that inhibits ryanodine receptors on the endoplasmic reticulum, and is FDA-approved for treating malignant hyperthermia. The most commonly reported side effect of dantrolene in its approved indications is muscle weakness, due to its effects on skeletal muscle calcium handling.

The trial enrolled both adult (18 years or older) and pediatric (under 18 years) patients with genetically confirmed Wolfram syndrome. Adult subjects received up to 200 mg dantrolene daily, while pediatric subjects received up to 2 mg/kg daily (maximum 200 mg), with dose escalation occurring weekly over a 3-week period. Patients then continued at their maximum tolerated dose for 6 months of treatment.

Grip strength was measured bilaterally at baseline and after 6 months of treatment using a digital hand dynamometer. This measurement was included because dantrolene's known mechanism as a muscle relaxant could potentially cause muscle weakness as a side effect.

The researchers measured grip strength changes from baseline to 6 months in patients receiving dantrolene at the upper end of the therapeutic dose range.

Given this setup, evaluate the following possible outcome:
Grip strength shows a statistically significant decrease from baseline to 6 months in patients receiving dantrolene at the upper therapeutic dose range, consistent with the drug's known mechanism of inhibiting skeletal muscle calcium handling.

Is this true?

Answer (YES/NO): NO